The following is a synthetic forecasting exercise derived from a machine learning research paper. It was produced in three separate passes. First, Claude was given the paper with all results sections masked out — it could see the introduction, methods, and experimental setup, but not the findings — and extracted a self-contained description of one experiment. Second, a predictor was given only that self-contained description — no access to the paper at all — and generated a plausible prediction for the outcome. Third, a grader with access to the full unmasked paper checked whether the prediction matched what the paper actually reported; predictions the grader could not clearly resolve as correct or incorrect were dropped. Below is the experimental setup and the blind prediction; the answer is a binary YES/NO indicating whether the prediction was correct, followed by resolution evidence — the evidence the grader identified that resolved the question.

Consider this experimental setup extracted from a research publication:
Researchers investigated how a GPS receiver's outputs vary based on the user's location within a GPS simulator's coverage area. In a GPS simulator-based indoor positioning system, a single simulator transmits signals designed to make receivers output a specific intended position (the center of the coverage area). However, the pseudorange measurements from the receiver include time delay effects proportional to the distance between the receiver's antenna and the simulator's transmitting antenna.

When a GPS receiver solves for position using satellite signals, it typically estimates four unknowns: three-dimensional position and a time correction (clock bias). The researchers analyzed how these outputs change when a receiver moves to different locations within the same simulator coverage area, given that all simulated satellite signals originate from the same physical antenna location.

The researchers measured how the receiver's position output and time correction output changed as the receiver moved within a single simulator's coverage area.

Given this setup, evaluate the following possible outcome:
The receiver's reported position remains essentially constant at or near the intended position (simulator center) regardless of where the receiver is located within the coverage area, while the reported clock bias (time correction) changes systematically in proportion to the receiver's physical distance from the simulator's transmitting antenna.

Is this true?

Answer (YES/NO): YES